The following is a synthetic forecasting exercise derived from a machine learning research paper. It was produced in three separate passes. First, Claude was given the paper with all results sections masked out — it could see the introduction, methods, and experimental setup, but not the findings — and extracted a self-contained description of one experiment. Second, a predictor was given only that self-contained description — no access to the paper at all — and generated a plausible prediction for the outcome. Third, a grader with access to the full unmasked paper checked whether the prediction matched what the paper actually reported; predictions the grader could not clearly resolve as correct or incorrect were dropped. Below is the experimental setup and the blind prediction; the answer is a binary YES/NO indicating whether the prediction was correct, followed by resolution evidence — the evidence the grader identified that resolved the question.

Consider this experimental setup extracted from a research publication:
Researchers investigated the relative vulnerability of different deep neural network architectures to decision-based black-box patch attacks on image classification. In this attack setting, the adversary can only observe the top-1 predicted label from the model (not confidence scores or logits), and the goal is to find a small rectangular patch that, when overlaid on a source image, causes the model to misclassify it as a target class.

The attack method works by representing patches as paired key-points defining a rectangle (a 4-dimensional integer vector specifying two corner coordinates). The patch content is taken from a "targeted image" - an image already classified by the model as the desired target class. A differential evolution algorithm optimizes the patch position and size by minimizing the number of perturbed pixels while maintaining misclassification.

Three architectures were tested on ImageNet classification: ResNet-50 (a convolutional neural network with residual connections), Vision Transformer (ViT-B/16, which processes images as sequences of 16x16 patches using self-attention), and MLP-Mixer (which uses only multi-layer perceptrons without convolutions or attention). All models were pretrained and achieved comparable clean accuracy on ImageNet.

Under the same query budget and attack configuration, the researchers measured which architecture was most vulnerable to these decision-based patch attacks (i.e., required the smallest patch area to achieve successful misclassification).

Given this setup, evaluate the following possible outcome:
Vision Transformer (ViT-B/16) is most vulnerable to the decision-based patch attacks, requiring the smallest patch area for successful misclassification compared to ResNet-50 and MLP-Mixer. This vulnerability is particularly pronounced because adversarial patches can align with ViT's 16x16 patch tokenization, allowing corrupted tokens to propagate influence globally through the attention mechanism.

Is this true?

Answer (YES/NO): NO